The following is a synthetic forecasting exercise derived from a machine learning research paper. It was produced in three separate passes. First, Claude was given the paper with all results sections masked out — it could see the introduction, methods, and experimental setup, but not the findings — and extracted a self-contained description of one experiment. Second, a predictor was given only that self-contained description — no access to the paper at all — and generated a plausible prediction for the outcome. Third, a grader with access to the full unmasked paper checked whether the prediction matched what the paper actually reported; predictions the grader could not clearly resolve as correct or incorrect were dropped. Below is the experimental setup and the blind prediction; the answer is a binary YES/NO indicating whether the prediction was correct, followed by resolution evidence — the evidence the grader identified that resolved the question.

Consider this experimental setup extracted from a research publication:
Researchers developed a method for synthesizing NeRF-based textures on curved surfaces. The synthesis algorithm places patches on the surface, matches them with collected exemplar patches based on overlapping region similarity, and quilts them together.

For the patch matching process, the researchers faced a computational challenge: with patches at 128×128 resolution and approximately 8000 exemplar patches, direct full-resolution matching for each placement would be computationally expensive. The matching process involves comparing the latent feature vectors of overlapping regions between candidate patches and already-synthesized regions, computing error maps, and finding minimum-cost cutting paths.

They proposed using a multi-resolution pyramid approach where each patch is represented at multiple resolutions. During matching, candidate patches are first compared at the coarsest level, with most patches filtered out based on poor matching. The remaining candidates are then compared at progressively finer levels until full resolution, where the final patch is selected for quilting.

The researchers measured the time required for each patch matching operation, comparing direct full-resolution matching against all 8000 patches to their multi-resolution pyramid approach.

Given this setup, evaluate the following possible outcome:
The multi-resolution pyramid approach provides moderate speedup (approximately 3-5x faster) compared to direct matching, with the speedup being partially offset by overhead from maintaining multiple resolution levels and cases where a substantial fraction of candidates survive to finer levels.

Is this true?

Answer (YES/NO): NO